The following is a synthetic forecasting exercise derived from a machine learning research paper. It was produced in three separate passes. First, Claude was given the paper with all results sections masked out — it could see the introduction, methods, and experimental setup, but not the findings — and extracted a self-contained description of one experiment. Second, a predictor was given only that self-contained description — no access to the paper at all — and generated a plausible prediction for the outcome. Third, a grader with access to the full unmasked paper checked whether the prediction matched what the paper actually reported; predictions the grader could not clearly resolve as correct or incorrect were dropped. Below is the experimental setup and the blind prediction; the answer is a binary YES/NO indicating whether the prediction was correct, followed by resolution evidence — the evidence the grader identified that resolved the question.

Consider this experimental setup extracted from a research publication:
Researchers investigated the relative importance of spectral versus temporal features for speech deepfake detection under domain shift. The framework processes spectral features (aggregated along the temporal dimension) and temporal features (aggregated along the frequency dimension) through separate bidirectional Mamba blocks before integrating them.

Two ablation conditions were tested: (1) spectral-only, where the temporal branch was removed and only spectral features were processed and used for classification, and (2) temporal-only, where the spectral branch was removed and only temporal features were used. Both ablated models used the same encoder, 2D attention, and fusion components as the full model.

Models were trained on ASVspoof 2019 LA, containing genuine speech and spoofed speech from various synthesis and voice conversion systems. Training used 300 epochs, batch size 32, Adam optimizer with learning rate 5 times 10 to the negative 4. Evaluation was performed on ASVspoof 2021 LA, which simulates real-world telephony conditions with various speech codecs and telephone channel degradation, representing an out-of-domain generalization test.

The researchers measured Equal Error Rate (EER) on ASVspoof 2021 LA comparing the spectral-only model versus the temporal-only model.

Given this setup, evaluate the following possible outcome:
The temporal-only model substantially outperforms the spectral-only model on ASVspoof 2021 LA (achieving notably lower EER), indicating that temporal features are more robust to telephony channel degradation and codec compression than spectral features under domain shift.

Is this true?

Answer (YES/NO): NO